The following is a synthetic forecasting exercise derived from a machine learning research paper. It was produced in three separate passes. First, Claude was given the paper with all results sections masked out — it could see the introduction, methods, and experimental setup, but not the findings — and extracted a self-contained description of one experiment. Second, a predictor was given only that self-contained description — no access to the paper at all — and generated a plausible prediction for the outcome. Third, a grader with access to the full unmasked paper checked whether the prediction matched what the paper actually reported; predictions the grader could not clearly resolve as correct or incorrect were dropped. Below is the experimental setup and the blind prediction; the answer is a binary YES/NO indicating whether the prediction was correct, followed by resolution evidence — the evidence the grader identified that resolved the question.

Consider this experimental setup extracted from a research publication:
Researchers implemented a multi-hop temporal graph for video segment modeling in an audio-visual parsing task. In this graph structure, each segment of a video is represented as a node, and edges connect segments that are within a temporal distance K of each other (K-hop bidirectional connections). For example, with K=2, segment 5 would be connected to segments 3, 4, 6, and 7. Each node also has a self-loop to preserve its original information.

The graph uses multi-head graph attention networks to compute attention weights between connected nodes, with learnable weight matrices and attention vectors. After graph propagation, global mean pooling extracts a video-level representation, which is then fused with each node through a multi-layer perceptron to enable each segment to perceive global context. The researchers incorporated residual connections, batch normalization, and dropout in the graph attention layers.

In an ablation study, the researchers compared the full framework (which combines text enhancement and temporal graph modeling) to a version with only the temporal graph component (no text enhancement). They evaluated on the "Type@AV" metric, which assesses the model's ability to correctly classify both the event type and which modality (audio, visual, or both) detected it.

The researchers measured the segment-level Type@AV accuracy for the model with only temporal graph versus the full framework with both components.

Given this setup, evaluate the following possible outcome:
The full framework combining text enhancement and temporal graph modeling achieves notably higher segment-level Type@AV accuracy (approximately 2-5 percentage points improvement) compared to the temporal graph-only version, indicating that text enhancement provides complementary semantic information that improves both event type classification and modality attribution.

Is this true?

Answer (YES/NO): YES